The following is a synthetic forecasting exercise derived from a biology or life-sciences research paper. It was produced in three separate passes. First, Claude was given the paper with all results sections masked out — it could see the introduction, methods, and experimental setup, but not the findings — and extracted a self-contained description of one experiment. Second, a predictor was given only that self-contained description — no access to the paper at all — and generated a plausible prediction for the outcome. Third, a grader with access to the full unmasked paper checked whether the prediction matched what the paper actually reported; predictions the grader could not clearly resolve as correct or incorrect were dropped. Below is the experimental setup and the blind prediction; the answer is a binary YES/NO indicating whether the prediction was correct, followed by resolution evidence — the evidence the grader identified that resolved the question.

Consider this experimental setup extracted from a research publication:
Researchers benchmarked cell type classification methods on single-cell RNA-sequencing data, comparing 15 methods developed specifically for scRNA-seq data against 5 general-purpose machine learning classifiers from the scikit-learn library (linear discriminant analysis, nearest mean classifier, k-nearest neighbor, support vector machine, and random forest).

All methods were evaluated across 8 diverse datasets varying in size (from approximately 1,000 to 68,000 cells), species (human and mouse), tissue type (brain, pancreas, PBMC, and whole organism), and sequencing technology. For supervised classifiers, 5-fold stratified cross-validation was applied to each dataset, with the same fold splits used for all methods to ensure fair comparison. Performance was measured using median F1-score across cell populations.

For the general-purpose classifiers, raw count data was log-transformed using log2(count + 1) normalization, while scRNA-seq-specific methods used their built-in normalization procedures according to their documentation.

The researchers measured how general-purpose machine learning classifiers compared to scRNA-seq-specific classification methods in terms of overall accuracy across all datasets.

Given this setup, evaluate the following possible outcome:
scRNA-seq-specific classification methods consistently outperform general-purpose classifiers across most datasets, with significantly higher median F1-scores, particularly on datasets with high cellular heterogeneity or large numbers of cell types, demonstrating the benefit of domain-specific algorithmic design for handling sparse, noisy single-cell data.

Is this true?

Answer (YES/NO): NO